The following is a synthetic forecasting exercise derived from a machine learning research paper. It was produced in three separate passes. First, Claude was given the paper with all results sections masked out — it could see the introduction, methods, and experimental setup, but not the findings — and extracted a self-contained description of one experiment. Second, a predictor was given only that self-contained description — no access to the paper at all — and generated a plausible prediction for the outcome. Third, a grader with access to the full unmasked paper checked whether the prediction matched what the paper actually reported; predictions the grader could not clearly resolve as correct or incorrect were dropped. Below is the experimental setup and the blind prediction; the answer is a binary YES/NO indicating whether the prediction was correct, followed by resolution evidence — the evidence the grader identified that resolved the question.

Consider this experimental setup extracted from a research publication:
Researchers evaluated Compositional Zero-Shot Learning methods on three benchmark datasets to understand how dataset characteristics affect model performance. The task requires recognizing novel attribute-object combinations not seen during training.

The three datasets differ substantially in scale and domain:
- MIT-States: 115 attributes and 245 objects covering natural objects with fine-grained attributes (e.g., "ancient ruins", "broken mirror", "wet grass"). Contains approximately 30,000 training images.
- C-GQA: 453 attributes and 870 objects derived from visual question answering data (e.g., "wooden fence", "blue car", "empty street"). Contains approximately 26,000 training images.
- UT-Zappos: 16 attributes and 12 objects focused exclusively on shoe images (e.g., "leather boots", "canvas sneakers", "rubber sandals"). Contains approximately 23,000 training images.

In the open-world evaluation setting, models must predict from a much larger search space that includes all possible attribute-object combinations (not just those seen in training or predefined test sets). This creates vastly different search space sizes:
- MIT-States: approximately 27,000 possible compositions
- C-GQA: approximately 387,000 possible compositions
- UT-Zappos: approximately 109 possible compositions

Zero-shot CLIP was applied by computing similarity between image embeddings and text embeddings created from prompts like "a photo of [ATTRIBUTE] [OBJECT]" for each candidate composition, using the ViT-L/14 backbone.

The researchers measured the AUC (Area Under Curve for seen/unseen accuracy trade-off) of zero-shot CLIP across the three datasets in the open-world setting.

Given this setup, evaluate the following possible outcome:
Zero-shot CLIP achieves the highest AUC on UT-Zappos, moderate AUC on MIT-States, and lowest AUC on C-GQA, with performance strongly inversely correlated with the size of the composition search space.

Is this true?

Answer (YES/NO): NO